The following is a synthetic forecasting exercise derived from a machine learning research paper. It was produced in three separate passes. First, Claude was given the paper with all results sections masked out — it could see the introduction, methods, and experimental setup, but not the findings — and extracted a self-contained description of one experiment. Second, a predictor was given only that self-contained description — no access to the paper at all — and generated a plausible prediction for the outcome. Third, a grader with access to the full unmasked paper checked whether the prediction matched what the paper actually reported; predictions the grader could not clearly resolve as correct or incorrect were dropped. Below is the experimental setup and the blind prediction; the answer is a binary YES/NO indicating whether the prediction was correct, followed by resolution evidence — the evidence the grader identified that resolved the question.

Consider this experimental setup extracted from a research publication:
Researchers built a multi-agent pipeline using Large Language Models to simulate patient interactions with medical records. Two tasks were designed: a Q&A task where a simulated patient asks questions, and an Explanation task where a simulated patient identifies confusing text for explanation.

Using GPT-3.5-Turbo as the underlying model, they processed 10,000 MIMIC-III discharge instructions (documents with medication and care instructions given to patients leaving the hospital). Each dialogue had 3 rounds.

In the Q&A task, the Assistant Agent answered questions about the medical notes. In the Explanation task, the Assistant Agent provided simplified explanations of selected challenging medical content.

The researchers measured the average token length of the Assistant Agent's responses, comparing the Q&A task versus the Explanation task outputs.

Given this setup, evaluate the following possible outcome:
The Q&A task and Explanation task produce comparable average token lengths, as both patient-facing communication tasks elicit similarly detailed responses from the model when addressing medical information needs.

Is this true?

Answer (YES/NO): NO